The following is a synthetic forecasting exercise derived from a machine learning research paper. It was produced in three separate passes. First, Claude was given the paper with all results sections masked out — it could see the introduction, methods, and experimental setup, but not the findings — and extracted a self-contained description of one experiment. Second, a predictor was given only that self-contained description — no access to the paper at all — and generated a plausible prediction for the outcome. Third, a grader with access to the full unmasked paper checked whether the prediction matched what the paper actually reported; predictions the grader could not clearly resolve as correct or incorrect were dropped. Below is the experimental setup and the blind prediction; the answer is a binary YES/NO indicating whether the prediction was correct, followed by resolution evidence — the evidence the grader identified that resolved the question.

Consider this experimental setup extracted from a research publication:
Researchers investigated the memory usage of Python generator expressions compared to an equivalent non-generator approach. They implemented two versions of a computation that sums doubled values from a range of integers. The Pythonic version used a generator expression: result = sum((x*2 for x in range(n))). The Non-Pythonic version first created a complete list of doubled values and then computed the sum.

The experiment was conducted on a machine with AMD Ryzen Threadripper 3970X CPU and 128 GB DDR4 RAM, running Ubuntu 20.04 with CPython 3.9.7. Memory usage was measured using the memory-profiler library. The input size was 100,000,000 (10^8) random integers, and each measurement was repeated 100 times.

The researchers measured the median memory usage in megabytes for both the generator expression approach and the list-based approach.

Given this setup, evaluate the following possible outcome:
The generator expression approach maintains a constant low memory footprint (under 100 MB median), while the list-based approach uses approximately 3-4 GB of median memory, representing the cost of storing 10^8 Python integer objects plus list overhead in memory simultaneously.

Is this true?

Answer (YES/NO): YES